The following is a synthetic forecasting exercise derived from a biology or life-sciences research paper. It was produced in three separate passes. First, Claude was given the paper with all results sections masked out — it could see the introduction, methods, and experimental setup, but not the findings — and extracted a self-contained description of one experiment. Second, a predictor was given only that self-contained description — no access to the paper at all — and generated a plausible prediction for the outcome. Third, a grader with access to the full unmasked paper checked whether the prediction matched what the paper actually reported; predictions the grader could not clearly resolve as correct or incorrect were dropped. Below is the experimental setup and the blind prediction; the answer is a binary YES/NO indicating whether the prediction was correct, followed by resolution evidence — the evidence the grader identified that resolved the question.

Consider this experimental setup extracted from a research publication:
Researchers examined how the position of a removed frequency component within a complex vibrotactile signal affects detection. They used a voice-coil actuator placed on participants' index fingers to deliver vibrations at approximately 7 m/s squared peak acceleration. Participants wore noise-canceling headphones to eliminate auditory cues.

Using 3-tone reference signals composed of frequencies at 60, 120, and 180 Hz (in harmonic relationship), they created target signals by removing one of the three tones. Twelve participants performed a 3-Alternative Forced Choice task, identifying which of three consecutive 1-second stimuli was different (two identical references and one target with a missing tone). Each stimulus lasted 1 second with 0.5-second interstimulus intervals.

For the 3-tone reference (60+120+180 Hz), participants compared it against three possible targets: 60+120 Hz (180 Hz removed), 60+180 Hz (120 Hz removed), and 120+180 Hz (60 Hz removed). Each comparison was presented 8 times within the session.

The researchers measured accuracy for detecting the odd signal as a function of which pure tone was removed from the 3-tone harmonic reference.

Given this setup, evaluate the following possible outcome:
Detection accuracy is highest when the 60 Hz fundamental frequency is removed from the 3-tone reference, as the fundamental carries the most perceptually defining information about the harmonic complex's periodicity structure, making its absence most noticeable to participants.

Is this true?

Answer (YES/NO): YES